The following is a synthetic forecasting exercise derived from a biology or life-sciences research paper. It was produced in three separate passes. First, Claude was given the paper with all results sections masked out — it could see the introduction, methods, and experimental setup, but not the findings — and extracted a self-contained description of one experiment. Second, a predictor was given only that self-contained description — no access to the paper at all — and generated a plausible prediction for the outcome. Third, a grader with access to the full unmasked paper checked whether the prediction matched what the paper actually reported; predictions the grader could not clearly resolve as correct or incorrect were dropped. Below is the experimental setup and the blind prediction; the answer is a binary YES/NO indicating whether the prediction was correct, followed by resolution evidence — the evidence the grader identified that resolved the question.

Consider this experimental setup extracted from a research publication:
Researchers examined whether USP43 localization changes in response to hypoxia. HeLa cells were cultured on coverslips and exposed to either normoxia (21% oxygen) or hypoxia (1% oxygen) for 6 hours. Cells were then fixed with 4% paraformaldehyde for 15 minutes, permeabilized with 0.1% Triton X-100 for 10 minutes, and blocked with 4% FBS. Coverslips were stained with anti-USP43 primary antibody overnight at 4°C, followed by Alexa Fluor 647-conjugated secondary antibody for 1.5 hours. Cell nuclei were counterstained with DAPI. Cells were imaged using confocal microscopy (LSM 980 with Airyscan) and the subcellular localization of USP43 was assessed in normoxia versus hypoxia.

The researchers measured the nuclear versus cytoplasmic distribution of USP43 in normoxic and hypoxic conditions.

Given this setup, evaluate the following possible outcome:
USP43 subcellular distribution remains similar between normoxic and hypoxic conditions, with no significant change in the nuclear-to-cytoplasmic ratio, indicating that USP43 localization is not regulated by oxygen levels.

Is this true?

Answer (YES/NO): NO